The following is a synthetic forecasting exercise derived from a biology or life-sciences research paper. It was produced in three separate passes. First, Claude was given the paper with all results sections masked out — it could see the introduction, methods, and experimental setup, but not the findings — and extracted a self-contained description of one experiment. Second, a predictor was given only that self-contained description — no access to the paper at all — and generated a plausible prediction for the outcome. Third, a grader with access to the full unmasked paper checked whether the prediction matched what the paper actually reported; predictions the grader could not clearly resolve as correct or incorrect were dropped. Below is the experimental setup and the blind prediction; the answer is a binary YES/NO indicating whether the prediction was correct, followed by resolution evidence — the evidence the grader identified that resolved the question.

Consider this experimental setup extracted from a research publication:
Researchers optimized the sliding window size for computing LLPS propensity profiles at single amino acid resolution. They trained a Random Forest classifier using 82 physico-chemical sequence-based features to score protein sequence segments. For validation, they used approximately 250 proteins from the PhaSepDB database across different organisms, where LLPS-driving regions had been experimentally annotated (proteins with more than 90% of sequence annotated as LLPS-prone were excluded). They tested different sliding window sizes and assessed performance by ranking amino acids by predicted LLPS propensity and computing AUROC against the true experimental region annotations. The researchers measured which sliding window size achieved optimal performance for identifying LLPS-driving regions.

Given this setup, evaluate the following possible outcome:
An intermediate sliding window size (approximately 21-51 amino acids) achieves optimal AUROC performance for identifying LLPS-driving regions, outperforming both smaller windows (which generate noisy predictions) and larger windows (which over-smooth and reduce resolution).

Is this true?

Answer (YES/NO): YES